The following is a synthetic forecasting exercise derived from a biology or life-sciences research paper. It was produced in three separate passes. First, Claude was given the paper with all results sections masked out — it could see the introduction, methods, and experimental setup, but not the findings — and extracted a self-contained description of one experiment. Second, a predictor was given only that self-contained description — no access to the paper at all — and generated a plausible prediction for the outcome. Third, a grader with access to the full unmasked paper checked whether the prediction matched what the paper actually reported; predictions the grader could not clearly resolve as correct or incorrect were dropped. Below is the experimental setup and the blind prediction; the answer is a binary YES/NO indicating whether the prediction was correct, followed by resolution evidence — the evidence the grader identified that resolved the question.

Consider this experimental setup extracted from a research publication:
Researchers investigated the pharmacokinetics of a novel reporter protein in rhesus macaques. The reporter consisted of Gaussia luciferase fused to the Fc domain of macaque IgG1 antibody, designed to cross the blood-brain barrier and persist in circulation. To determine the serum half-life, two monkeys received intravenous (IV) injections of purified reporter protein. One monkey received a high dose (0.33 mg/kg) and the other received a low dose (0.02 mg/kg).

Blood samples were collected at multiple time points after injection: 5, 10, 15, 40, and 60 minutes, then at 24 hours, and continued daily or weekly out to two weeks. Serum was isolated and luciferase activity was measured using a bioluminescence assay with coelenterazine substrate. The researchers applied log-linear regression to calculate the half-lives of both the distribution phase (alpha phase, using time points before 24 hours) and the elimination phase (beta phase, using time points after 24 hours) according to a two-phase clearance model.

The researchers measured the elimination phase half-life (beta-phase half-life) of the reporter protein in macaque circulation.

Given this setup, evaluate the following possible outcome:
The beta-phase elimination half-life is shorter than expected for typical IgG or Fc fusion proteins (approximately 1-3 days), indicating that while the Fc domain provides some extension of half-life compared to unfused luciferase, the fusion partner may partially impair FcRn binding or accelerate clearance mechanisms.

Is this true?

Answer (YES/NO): YES